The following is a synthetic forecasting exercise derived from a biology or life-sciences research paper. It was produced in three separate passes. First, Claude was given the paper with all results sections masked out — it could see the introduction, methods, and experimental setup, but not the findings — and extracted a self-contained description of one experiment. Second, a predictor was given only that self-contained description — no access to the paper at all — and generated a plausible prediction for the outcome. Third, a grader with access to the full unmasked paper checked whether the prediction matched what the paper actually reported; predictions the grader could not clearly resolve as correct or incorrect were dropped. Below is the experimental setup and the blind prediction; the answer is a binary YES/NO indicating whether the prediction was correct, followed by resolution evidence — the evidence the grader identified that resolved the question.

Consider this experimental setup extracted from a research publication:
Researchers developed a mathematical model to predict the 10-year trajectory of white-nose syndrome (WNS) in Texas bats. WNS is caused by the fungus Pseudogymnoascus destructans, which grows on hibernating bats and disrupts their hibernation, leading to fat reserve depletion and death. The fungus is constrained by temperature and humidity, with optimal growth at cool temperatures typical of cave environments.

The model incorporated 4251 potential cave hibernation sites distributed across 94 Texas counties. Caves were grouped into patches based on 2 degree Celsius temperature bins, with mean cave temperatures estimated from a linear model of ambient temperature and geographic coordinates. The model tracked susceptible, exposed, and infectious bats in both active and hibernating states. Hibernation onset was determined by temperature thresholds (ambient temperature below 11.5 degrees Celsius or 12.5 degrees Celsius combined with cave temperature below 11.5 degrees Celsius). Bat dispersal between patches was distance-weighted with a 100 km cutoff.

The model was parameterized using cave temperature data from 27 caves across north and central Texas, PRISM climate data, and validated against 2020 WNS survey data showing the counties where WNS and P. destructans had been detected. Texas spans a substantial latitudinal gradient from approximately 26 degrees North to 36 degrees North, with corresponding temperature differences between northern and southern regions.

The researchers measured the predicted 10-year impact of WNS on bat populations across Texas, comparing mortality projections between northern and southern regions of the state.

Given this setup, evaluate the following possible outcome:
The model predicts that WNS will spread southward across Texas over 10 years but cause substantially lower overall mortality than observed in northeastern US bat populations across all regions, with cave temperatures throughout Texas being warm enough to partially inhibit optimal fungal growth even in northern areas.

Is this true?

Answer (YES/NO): NO